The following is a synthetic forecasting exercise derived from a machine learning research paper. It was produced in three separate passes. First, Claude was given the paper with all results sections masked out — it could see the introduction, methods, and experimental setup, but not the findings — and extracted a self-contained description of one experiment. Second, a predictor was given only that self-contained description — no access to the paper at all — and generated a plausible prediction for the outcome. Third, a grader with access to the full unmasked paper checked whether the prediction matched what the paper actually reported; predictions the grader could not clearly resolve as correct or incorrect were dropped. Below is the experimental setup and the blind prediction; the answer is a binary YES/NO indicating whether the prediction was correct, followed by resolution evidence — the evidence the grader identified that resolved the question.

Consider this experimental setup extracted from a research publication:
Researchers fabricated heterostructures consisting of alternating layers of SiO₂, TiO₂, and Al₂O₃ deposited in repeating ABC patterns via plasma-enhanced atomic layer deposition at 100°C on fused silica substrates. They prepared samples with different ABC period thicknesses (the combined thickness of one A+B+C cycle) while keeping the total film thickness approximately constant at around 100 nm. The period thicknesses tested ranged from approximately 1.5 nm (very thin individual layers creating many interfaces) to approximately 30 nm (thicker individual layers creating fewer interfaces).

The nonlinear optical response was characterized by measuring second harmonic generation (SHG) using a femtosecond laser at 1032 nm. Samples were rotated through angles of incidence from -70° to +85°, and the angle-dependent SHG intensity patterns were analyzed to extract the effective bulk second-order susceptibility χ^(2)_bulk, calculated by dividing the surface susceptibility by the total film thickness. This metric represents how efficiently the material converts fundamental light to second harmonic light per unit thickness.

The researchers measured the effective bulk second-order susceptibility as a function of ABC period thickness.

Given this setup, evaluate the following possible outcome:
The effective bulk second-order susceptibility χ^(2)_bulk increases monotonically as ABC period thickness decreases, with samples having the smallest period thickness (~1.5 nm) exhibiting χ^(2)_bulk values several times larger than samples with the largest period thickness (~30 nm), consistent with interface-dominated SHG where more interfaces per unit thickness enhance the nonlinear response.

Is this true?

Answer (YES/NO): NO